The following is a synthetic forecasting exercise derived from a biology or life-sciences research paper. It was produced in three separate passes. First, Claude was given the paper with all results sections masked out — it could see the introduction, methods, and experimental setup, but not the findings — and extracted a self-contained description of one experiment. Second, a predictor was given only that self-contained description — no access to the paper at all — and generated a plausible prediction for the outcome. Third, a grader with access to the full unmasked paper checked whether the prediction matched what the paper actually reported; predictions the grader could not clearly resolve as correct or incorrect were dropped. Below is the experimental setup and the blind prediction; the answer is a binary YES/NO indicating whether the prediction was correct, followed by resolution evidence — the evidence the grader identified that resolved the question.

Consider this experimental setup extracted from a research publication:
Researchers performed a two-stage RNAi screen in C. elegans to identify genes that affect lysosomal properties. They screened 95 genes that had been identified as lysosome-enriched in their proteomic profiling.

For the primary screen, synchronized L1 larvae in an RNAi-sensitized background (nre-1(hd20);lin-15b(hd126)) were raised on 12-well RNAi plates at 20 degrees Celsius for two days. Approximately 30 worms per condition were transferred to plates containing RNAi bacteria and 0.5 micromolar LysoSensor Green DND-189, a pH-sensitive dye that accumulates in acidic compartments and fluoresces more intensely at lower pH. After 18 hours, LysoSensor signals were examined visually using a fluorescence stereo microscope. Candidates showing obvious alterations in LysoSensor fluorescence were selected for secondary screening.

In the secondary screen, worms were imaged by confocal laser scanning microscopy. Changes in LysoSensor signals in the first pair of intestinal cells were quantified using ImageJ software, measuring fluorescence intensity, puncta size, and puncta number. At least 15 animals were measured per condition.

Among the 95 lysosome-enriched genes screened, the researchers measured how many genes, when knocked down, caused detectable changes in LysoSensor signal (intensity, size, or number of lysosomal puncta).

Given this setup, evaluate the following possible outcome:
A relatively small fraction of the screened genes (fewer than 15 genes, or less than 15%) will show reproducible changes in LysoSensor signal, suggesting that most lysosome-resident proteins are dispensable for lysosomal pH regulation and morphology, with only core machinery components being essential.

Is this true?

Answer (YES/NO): YES